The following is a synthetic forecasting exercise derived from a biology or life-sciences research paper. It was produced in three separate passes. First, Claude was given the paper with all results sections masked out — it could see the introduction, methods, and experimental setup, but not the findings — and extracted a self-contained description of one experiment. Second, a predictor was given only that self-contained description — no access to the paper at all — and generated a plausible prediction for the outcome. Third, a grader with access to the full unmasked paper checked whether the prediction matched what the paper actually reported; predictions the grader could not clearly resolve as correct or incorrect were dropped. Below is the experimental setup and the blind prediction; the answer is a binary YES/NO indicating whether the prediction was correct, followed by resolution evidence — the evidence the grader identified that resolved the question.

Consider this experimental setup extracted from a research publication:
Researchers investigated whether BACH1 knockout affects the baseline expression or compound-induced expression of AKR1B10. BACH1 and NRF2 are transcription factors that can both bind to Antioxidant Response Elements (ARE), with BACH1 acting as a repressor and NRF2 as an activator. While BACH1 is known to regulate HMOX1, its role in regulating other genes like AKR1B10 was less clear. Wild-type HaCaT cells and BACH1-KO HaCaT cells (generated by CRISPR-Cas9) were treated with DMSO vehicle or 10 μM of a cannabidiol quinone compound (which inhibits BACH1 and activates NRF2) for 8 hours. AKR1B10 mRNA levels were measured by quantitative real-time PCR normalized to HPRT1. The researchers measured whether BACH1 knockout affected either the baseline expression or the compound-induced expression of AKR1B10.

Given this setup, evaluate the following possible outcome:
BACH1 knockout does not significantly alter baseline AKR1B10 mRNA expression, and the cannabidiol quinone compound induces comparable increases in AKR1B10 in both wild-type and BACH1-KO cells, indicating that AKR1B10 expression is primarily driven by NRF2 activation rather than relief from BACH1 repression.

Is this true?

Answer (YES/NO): YES